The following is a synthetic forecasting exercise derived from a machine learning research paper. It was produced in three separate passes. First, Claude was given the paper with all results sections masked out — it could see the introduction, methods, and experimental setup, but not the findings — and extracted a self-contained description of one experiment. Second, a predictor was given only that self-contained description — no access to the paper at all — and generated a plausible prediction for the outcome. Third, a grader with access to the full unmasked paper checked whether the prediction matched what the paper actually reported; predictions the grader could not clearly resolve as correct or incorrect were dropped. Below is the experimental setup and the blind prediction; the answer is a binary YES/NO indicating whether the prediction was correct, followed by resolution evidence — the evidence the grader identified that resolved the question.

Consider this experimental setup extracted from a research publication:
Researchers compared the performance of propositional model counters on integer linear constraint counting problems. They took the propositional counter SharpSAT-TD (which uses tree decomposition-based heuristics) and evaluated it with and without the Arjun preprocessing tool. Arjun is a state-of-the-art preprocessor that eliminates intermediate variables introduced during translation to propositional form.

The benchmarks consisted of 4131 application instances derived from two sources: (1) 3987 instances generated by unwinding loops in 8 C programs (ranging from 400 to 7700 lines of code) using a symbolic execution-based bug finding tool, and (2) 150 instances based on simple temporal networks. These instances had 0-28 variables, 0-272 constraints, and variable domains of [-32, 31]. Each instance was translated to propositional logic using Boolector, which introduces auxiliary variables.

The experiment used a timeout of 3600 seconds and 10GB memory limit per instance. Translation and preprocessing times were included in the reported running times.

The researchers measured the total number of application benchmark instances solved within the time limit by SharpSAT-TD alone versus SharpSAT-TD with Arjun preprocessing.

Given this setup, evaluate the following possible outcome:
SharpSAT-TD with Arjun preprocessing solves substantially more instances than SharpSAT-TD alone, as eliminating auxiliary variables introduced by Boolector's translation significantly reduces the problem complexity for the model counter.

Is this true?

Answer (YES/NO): NO